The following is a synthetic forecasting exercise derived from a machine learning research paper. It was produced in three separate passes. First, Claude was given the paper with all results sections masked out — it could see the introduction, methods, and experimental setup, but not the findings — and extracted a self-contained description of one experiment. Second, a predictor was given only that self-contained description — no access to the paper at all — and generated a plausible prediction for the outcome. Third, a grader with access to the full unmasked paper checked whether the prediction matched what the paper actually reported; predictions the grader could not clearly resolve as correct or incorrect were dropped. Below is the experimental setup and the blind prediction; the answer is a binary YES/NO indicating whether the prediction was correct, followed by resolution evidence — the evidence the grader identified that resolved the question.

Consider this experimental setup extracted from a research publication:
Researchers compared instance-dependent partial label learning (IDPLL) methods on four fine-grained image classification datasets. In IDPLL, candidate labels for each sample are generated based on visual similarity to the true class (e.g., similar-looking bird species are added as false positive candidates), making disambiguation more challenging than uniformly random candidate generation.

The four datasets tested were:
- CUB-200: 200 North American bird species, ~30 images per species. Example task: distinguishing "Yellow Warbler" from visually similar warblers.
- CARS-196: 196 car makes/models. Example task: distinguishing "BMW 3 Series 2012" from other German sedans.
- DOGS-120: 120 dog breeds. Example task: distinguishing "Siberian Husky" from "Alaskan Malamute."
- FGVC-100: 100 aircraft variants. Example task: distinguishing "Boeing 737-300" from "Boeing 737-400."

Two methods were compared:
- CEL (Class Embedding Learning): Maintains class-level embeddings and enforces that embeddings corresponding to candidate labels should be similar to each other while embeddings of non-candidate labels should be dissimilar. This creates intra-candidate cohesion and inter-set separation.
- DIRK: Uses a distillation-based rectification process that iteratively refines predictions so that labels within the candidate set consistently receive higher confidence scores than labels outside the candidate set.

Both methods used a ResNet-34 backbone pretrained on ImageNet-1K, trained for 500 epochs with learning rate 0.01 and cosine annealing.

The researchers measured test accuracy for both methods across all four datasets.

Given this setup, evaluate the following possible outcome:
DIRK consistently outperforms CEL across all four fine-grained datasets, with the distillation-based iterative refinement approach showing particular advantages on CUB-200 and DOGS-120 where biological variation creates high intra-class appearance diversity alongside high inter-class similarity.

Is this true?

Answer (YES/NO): NO